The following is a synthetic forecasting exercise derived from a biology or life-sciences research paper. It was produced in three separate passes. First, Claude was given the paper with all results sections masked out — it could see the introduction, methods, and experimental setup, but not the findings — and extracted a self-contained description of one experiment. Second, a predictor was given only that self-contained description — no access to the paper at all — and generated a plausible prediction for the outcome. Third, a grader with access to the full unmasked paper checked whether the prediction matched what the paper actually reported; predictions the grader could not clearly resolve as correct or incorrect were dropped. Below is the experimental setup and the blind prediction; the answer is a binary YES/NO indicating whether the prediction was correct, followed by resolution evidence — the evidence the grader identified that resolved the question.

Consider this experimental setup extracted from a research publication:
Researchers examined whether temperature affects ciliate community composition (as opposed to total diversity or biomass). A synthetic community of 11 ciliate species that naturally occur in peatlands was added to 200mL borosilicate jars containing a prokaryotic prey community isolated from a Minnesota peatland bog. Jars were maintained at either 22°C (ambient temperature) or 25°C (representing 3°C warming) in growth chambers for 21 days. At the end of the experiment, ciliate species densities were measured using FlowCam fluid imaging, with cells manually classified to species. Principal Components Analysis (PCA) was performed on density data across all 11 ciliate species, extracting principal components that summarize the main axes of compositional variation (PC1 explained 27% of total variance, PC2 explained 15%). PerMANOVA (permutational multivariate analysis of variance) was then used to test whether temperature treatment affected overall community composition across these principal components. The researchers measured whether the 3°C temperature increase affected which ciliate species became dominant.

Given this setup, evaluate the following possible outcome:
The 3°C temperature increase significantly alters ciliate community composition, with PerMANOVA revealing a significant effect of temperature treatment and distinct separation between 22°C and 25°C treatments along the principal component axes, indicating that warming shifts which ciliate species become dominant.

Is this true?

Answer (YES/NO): NO